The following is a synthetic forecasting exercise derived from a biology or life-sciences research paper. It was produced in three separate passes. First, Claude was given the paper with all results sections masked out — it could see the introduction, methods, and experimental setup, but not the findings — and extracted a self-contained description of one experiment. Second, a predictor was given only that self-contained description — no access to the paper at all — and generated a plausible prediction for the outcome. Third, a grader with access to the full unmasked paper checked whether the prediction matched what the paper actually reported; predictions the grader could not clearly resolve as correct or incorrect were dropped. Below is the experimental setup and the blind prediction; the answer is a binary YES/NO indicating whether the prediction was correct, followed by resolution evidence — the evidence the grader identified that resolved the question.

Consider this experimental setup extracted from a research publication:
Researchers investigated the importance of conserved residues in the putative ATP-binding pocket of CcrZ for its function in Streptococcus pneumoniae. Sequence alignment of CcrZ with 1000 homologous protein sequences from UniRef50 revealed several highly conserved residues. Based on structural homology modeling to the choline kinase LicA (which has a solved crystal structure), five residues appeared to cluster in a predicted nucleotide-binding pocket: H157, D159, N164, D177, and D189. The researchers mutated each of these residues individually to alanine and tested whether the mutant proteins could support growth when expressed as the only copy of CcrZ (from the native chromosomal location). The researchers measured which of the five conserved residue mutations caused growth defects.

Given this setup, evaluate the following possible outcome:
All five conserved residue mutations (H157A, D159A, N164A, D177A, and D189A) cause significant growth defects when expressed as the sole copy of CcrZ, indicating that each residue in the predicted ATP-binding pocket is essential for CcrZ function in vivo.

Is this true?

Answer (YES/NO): NO